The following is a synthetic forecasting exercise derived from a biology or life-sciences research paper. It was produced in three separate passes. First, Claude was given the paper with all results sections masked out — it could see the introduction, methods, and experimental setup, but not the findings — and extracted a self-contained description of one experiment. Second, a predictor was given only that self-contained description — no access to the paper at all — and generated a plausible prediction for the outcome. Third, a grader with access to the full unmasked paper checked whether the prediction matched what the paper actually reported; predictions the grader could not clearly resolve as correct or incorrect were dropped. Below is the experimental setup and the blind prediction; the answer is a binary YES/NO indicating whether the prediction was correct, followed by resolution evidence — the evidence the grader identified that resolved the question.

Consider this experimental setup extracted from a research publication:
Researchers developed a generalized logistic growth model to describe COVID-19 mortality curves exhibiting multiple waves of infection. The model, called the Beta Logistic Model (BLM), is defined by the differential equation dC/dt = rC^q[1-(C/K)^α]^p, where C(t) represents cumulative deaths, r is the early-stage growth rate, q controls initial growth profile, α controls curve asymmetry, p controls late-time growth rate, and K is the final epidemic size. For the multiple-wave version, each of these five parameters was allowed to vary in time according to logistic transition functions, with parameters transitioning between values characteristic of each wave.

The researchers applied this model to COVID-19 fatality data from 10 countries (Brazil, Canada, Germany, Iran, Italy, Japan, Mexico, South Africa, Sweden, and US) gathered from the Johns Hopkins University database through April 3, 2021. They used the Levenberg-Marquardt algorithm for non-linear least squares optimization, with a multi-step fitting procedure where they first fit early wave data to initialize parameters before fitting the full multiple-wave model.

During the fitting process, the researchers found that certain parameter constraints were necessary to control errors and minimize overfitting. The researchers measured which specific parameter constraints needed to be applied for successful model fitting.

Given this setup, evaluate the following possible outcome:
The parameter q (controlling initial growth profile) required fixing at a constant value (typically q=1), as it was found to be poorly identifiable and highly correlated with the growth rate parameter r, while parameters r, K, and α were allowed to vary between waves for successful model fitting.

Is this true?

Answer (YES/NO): NO